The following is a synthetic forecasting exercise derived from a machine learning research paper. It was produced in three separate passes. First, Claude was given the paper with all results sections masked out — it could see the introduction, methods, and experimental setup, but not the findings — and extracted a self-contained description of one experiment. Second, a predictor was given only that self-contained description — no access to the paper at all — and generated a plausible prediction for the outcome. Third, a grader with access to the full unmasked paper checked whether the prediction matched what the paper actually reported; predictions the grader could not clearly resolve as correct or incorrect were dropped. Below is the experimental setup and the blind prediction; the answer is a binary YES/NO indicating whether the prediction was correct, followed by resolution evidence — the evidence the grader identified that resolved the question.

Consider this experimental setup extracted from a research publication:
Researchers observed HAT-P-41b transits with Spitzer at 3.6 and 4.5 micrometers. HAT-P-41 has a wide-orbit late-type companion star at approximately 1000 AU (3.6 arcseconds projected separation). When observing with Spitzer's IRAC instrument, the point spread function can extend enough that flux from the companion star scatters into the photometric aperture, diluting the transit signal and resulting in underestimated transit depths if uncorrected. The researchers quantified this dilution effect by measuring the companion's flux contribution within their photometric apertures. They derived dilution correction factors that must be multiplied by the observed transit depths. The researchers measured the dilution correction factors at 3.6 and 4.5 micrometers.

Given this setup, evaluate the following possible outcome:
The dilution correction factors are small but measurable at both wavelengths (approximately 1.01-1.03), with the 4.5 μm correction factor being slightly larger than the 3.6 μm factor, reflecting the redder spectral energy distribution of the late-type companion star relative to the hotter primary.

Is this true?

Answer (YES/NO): NO